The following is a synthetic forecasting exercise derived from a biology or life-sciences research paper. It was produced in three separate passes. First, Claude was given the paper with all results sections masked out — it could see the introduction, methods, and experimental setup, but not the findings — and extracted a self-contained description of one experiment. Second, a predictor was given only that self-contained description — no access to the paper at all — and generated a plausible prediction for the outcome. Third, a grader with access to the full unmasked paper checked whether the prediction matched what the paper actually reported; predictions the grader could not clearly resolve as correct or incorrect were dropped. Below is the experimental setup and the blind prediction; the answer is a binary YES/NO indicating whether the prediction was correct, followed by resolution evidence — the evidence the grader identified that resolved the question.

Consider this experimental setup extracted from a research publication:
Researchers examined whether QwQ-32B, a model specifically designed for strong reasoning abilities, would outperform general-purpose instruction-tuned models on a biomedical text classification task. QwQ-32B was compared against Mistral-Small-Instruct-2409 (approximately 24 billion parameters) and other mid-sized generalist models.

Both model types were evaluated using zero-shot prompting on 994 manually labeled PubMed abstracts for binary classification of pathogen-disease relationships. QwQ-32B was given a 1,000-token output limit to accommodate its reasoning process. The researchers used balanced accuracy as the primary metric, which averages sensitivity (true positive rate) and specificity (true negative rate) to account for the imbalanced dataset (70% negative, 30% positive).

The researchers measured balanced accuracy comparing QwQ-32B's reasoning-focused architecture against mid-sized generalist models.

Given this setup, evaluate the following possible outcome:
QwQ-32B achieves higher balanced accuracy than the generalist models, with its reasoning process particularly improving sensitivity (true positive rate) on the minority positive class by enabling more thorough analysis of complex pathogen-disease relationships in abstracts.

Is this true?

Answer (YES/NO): NO